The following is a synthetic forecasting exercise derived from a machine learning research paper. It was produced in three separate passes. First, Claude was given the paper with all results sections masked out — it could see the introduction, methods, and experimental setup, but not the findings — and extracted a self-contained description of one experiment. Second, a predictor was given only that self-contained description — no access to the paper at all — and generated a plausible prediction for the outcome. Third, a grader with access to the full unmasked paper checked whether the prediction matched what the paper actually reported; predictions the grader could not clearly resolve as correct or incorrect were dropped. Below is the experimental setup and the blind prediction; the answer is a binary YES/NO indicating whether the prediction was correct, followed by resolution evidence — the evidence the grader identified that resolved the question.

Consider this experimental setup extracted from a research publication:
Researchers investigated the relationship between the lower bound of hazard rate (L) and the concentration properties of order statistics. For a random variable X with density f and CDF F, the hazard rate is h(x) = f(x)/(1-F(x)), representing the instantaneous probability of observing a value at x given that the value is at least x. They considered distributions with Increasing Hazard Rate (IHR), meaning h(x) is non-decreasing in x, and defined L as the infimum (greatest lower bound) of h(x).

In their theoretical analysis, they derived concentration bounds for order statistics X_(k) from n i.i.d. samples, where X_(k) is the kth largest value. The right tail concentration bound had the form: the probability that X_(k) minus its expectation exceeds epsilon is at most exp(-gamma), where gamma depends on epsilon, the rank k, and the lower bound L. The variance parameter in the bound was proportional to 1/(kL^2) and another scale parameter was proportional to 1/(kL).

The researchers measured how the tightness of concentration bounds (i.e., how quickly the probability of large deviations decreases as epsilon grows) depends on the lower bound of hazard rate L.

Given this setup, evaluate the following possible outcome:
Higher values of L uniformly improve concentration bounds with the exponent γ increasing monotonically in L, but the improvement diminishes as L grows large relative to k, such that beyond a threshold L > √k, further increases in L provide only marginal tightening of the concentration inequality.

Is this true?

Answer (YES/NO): NO